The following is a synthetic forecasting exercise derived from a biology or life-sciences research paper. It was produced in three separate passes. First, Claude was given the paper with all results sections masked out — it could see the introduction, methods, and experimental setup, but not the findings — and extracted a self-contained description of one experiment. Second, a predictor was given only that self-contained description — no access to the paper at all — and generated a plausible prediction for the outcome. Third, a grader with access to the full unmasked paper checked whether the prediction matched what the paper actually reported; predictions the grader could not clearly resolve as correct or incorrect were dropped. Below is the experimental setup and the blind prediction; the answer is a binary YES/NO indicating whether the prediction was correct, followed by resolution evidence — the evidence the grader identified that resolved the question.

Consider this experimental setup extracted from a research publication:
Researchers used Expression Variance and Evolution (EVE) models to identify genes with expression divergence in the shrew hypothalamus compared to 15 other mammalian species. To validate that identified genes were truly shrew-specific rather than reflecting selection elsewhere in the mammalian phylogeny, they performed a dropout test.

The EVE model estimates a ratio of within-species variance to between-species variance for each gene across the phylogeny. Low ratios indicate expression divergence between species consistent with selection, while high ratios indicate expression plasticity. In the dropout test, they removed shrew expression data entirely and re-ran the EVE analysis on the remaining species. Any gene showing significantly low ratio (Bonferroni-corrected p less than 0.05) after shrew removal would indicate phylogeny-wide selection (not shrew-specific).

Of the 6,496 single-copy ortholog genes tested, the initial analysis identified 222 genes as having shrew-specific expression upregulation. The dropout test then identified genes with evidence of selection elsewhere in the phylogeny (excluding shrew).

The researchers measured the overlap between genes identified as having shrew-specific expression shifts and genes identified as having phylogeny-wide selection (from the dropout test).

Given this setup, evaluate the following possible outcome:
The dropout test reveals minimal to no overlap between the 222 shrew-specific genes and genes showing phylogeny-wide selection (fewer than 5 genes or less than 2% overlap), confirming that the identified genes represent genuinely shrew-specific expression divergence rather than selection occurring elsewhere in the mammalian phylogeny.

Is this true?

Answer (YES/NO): YES